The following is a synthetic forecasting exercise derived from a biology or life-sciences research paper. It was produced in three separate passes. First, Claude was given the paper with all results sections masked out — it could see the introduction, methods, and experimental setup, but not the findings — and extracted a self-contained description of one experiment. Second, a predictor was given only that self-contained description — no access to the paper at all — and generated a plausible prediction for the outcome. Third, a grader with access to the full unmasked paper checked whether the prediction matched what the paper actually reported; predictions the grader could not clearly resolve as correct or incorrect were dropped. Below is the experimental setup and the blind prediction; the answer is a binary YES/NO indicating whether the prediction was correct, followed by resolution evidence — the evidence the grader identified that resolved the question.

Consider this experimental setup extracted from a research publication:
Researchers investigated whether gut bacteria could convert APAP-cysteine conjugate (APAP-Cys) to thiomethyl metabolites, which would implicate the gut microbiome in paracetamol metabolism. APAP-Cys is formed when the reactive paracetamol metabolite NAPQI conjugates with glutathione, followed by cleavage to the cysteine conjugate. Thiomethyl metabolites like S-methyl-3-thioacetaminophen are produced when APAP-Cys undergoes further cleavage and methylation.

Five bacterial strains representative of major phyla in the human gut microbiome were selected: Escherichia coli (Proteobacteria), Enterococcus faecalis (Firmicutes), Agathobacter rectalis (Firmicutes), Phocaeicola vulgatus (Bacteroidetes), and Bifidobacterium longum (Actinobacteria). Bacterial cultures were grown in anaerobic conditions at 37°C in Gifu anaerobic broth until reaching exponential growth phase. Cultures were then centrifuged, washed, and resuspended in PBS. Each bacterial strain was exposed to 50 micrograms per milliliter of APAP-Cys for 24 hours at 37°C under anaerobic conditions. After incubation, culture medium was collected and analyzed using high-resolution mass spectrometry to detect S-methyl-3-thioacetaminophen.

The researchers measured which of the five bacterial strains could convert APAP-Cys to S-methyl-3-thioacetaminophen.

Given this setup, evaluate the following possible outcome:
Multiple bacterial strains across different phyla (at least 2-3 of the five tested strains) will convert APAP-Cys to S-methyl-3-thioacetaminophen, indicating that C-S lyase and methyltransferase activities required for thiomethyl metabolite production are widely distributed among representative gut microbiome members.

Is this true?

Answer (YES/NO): NO